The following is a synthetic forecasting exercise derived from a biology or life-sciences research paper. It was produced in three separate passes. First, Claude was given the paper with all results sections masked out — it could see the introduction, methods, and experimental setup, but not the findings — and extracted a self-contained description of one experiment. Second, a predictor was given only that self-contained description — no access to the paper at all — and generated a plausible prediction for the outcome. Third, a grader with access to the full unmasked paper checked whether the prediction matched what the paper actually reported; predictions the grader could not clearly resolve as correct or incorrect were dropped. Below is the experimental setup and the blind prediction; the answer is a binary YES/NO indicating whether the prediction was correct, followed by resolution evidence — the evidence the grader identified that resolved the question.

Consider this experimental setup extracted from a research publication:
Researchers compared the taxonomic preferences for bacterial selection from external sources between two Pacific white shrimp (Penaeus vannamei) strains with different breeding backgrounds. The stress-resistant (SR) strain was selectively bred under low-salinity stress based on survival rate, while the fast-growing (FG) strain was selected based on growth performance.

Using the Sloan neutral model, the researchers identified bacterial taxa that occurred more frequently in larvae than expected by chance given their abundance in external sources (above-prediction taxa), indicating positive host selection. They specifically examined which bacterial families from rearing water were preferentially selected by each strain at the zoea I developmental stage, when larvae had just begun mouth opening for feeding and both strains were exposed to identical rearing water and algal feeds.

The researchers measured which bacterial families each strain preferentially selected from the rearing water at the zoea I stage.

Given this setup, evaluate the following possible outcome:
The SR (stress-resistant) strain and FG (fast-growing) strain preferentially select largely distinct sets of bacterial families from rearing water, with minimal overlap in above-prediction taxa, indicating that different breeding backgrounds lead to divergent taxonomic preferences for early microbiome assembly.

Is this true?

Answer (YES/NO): YES